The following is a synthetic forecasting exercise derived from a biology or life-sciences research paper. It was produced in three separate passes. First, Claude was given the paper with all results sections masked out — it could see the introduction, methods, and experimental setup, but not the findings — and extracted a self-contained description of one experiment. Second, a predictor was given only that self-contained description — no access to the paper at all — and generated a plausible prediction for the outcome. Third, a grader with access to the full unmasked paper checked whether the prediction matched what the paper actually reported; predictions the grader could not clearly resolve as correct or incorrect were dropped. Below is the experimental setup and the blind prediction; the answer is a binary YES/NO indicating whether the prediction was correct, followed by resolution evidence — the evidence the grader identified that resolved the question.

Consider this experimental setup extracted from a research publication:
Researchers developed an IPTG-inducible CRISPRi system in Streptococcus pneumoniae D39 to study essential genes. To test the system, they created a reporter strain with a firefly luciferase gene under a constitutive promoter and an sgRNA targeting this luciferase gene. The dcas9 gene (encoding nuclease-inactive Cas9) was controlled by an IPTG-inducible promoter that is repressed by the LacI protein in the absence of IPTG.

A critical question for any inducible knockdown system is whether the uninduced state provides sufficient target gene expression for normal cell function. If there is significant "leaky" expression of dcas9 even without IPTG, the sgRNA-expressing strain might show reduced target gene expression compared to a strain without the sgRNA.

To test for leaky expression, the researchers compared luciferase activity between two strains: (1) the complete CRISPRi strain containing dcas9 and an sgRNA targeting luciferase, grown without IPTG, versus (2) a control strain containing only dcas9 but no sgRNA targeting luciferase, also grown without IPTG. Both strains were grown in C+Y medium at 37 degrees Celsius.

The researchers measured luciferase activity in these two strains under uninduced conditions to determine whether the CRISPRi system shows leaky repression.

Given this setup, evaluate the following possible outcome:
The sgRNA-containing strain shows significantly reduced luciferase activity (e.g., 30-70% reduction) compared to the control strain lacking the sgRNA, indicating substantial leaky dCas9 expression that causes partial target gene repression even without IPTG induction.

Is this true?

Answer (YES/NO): NO